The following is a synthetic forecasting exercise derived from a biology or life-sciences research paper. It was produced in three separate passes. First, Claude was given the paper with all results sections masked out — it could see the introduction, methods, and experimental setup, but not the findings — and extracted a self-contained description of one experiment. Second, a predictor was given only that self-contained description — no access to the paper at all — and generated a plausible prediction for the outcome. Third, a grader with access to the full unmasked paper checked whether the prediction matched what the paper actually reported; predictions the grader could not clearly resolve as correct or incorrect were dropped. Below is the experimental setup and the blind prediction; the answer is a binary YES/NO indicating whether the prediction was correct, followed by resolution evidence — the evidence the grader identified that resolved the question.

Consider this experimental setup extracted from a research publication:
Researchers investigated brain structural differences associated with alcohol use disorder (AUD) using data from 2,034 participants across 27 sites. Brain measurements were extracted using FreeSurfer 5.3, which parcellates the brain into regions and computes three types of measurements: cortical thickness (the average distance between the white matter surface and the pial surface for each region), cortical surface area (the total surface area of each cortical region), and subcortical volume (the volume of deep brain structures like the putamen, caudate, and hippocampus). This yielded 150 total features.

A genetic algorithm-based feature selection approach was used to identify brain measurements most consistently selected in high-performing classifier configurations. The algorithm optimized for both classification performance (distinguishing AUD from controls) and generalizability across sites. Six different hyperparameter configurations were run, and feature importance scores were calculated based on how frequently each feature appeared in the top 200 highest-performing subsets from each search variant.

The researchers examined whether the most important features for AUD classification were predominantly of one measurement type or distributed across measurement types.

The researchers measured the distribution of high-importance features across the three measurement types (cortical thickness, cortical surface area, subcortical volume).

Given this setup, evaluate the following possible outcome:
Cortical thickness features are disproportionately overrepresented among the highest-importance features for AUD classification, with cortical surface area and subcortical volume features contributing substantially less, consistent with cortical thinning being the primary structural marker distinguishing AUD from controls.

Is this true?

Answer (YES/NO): NO